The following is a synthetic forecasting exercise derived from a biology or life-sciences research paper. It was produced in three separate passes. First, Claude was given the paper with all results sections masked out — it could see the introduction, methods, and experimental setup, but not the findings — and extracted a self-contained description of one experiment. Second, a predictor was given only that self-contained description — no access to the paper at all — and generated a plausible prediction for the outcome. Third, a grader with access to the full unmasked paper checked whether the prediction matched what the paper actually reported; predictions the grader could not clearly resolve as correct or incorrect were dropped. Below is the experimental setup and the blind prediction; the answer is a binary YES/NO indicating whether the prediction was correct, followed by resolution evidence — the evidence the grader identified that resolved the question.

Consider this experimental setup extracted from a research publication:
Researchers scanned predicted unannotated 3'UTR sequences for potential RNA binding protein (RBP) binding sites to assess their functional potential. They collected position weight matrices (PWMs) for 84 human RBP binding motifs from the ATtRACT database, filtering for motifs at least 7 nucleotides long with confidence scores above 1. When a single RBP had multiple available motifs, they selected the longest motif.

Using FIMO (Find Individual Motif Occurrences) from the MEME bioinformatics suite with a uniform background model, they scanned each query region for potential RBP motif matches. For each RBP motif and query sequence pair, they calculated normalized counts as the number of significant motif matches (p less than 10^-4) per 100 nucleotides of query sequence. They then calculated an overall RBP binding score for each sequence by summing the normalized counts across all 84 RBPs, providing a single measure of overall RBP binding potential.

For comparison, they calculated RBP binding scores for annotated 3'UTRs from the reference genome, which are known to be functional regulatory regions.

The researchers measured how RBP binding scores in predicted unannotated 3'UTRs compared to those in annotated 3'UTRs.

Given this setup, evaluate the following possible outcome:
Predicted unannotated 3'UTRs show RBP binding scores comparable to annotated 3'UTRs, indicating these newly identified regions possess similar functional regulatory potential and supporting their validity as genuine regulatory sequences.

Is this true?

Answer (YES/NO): NO